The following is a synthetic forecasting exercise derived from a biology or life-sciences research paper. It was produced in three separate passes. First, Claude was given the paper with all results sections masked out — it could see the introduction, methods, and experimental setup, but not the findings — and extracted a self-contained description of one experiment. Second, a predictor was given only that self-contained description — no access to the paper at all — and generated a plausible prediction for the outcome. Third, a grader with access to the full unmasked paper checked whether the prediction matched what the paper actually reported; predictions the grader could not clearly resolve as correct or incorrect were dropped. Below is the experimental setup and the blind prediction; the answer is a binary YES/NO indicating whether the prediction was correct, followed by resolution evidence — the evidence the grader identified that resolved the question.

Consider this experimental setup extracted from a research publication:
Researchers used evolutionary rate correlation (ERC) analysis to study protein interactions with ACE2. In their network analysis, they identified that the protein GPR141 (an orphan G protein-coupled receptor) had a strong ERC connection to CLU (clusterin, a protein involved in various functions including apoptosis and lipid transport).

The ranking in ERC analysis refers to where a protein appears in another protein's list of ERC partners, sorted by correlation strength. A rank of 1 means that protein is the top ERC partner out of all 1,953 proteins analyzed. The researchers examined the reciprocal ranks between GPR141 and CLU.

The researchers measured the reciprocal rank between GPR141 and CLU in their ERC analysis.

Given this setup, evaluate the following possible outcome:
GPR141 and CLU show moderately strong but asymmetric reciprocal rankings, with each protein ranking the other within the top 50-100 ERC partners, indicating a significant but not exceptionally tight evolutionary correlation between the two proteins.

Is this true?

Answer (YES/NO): NO